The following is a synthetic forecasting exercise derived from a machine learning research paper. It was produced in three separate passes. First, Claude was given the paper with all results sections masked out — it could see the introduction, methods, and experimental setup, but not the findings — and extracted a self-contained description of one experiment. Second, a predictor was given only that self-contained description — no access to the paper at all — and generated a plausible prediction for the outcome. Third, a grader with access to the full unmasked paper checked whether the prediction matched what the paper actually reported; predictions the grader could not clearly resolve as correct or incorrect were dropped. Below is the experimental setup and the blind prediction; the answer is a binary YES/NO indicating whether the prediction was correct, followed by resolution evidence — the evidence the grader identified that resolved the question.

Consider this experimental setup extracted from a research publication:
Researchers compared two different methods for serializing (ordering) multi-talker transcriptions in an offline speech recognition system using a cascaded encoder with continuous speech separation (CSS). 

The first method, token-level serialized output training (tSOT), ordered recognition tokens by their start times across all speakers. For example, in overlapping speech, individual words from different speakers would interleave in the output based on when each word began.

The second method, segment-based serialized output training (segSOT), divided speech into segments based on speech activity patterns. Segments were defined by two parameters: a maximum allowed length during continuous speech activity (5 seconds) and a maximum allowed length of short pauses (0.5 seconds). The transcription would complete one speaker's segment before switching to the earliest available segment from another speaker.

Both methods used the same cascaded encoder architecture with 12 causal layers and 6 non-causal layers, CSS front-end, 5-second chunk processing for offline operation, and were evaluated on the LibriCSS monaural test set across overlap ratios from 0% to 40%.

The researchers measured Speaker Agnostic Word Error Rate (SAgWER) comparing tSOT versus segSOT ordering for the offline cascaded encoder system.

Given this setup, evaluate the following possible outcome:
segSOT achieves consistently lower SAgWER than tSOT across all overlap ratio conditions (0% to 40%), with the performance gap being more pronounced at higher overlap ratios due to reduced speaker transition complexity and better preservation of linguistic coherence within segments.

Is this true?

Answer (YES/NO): NO